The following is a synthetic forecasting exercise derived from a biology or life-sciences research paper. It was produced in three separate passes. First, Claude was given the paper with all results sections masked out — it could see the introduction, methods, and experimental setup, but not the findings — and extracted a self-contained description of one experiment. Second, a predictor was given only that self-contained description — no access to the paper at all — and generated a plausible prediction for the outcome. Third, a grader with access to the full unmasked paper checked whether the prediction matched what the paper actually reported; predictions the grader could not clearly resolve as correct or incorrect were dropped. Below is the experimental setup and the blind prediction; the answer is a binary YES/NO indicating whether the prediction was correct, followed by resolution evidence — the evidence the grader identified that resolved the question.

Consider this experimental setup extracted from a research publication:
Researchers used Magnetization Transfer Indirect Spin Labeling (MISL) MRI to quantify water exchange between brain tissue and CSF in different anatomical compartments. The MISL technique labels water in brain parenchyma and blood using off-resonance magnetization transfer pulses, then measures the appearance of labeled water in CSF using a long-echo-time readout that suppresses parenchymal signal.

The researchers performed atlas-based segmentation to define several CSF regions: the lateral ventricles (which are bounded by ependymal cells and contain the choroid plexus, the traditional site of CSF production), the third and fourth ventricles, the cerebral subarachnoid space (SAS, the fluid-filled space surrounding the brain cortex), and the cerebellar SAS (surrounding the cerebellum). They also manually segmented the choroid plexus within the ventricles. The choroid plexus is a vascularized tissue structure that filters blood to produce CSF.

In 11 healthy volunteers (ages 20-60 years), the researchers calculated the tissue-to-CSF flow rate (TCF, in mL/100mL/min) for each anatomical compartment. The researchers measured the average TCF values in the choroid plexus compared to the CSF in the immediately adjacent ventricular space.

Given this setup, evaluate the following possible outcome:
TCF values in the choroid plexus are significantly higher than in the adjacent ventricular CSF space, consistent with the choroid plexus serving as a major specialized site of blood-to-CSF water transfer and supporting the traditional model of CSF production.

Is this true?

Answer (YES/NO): YES